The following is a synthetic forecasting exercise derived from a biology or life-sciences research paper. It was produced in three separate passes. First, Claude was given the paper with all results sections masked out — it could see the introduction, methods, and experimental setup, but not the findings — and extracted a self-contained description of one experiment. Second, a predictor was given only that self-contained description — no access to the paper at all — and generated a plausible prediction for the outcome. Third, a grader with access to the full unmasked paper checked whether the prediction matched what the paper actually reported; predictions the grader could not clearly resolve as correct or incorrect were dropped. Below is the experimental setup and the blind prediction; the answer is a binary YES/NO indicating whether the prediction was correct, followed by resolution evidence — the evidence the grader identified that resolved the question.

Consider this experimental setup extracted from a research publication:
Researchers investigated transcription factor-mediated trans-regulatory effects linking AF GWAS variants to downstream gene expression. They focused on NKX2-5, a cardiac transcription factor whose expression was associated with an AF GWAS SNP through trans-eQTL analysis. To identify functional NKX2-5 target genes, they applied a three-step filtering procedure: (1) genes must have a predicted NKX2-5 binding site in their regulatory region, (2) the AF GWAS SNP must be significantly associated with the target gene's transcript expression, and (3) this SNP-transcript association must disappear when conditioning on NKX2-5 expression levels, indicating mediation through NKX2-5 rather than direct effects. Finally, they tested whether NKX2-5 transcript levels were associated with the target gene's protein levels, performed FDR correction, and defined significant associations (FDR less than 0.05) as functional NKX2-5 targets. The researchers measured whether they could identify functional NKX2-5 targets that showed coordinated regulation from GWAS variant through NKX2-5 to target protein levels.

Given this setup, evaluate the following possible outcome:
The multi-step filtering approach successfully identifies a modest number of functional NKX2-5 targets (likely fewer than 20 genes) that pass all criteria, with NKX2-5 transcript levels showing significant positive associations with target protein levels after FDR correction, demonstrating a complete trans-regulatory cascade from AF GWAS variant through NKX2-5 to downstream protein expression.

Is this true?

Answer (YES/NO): YES